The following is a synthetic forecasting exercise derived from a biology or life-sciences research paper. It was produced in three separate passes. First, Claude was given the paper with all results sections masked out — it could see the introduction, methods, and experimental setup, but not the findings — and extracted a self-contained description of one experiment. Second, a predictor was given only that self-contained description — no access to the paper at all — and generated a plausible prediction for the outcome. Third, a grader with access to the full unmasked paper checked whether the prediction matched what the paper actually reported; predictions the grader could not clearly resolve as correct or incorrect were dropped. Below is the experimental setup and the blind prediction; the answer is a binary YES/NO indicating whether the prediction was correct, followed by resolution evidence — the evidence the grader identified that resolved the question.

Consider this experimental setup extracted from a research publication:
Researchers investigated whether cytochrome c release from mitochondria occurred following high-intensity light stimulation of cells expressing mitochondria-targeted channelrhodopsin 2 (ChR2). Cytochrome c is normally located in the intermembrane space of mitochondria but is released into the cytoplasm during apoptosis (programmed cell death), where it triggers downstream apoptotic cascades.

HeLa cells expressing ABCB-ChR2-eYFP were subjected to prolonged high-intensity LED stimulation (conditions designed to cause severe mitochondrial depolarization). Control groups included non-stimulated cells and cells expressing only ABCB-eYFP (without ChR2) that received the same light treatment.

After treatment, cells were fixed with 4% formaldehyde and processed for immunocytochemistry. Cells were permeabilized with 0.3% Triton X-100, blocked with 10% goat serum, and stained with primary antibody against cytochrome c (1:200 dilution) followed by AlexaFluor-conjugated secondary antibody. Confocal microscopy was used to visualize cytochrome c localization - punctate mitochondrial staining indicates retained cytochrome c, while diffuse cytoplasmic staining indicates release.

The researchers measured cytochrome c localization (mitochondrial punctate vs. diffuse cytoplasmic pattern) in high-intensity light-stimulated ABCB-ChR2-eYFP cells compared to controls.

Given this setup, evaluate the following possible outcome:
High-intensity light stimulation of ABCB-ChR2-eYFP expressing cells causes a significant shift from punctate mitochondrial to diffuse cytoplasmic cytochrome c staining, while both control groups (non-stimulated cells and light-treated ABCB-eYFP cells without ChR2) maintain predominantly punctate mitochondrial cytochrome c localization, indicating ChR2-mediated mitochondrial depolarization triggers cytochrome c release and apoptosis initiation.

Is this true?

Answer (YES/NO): YES